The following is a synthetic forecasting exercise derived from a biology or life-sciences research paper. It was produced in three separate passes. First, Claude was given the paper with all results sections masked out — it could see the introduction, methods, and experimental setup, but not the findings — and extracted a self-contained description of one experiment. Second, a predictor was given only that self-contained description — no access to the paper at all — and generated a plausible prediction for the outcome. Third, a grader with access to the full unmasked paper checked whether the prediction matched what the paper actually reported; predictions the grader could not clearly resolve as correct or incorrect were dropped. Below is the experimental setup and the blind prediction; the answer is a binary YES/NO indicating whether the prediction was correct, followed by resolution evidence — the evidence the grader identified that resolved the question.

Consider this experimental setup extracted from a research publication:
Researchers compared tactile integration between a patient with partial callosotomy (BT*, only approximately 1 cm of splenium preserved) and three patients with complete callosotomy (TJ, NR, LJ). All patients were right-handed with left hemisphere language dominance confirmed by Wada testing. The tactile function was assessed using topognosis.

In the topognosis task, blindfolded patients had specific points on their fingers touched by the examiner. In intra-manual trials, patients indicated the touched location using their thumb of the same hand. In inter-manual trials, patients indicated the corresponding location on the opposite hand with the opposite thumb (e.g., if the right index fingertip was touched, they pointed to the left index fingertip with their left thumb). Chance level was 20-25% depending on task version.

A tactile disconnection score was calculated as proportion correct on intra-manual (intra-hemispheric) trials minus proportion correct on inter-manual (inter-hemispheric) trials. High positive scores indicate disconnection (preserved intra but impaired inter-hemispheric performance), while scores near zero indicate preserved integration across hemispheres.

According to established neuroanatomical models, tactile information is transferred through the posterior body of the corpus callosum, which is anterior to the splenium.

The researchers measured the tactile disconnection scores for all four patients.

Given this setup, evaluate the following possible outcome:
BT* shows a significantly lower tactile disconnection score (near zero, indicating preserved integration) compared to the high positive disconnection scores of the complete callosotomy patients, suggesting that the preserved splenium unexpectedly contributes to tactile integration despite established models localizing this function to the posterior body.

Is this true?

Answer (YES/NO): YES